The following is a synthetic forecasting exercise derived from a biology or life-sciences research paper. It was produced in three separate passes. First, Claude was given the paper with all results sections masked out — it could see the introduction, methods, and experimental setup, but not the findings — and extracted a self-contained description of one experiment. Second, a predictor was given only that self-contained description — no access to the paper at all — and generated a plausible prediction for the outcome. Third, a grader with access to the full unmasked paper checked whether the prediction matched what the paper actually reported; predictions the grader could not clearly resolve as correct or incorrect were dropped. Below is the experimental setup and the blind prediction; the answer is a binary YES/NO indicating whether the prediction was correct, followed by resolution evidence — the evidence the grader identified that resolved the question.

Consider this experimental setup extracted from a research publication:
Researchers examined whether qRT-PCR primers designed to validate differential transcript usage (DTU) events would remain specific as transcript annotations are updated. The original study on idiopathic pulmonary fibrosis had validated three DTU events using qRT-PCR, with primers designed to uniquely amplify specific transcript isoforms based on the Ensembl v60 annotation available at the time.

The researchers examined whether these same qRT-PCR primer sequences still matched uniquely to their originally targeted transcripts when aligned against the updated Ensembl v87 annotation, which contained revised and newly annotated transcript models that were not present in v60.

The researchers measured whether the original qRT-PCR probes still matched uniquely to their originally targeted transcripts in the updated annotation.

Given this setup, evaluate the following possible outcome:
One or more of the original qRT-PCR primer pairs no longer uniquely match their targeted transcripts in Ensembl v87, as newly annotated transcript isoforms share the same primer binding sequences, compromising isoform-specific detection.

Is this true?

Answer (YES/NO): YES